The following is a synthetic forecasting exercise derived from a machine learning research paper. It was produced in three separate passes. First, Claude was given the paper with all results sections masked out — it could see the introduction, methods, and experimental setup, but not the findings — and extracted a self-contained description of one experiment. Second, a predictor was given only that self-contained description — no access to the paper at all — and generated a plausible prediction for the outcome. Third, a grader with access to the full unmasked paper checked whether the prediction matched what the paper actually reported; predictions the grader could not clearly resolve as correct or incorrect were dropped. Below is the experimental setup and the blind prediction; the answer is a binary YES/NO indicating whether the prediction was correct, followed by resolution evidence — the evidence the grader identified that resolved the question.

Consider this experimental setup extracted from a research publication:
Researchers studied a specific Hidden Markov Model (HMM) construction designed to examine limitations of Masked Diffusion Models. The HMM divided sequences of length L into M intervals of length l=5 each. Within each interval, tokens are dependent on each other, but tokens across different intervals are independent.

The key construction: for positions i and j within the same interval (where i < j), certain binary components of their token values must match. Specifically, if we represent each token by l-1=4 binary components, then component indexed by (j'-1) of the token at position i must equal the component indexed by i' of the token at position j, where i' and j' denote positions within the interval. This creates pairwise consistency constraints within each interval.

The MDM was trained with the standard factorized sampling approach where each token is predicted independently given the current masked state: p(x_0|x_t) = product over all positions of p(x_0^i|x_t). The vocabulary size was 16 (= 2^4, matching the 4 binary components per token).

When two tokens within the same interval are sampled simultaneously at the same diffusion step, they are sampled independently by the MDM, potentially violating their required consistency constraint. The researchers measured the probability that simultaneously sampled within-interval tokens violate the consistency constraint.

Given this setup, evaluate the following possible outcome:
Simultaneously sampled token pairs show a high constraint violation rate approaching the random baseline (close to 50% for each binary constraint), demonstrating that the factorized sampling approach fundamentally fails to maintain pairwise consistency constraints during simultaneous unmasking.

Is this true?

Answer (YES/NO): YES